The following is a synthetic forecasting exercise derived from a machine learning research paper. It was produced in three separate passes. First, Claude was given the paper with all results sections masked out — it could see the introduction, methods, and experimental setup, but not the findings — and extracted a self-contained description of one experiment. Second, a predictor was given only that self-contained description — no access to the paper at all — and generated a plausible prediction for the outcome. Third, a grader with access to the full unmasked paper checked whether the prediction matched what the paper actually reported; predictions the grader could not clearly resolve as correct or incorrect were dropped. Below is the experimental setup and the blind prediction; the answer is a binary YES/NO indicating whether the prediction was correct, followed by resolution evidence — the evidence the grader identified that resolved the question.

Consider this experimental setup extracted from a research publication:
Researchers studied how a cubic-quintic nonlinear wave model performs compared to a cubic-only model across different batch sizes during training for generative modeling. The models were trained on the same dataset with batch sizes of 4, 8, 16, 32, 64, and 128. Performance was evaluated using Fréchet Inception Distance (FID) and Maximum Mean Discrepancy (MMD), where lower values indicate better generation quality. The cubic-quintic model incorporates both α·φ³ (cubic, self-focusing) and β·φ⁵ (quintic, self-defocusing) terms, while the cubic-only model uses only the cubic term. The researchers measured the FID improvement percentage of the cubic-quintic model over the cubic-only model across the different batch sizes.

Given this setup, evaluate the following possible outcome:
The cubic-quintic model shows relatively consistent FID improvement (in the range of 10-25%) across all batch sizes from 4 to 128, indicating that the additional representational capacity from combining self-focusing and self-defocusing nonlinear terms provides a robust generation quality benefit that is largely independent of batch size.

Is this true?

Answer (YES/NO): NO